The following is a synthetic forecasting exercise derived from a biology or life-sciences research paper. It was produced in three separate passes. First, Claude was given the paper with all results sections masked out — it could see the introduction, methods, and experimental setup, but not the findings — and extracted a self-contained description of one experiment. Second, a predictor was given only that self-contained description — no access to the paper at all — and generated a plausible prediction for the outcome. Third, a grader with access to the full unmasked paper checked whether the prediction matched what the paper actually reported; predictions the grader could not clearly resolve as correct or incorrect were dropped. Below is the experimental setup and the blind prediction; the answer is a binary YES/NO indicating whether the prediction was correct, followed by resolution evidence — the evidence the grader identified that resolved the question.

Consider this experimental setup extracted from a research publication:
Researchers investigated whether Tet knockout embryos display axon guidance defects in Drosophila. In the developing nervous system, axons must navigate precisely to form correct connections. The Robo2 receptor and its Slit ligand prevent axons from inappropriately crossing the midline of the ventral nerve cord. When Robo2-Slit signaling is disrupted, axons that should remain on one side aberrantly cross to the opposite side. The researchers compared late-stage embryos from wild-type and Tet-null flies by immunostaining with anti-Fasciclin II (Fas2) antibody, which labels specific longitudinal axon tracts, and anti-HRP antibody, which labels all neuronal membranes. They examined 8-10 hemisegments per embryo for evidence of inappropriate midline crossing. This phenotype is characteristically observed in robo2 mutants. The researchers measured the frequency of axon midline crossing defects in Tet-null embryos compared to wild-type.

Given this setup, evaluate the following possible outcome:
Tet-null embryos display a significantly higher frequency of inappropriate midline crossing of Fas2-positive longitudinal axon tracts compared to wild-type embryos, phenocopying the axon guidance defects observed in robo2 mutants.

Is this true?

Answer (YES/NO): YES